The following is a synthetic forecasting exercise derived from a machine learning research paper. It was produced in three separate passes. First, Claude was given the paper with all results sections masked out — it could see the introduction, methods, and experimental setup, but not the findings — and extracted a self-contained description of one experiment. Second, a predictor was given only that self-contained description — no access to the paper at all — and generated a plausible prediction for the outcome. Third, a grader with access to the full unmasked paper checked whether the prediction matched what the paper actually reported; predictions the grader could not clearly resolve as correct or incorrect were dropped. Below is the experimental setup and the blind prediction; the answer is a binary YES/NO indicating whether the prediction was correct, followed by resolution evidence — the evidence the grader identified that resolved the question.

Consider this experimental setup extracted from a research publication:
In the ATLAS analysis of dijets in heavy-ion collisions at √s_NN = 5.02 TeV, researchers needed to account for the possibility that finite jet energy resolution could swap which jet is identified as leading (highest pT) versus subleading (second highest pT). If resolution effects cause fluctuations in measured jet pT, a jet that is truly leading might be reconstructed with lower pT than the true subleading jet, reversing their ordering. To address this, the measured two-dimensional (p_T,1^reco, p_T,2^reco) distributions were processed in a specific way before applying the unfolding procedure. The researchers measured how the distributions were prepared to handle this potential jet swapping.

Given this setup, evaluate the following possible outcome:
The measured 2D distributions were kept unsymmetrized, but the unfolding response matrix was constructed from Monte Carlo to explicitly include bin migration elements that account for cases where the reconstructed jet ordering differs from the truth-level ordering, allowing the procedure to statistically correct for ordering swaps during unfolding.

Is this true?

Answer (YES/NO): NO